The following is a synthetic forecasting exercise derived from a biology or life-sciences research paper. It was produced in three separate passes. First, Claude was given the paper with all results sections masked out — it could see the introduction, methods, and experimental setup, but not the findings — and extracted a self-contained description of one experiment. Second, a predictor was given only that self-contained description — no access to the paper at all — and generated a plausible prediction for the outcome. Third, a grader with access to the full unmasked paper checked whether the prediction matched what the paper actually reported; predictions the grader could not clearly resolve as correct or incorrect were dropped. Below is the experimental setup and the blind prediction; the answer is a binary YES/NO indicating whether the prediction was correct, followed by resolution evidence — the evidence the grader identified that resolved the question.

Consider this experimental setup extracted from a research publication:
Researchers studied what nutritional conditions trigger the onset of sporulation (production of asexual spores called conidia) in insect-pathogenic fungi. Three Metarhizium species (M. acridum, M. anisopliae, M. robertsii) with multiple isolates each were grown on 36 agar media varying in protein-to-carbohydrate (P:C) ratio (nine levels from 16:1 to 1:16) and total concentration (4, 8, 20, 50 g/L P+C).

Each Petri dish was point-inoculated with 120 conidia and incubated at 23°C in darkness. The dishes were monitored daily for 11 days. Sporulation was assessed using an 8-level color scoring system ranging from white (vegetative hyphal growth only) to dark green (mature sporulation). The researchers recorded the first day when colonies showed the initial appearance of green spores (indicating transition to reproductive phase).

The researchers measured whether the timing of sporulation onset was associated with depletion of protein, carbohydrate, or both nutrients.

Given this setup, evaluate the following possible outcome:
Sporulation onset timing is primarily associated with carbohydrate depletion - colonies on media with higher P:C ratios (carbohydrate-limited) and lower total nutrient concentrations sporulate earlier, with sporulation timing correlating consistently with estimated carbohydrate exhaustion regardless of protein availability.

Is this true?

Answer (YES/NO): NO